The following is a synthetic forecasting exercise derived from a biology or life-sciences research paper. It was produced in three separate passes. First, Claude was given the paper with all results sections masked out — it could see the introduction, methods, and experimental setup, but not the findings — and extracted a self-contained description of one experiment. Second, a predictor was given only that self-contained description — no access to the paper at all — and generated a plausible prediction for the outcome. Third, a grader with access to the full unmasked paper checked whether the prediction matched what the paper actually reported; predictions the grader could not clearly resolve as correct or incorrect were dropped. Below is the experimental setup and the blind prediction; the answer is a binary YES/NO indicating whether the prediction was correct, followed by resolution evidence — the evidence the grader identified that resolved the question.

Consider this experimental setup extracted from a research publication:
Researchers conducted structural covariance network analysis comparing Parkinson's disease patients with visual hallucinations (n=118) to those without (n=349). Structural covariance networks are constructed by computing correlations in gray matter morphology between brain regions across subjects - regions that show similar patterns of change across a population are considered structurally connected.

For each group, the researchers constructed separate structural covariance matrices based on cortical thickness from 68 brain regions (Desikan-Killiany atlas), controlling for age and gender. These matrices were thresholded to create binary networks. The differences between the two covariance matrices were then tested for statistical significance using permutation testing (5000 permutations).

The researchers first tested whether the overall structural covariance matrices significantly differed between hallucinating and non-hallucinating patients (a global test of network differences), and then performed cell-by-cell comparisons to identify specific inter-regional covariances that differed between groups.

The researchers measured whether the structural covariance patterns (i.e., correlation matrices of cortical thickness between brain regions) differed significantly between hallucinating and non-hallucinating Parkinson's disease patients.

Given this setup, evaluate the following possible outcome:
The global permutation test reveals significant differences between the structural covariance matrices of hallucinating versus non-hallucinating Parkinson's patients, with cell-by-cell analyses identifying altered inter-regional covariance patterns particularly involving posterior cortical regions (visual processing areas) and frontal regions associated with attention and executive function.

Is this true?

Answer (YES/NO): YES